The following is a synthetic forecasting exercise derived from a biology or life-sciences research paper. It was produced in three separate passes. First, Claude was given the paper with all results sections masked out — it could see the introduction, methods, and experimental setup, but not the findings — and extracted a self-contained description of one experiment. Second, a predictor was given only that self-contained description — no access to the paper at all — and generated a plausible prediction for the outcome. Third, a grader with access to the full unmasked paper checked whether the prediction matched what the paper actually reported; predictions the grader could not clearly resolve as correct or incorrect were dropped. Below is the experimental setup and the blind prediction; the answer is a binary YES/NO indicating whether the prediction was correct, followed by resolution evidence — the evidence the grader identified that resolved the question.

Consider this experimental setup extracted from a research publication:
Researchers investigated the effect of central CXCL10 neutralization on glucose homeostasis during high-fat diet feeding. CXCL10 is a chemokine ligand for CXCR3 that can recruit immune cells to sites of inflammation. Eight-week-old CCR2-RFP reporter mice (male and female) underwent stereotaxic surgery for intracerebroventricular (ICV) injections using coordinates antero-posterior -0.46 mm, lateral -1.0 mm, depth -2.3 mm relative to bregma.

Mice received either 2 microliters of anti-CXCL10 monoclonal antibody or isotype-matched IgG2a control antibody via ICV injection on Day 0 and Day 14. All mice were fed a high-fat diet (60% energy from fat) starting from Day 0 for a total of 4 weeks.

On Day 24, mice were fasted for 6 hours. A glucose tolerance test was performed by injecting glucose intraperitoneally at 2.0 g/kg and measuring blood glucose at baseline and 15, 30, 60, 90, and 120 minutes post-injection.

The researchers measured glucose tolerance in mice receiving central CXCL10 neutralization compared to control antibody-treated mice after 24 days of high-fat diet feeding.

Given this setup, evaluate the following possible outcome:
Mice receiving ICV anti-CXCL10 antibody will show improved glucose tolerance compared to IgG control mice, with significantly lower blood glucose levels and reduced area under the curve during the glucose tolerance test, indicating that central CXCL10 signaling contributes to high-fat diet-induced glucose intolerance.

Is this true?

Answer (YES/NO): NO